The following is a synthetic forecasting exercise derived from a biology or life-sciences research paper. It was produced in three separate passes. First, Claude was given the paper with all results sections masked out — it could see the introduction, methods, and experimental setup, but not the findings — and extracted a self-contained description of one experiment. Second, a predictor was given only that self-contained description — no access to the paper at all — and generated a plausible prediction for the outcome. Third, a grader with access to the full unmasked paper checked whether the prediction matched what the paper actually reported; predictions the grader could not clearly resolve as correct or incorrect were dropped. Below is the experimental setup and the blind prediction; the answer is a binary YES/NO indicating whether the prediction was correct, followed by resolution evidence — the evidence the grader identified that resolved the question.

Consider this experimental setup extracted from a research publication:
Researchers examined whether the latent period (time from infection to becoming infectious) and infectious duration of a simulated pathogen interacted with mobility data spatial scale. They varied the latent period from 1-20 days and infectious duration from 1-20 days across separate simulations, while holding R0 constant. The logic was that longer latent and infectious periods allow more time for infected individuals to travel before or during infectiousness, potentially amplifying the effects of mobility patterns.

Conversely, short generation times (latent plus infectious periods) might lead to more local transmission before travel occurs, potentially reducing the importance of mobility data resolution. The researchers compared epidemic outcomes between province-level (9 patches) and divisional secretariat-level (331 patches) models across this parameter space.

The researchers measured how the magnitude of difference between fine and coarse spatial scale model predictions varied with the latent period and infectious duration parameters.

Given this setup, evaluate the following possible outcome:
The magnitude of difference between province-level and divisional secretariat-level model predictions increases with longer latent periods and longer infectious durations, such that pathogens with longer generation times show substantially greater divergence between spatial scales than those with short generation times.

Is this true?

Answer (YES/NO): NO